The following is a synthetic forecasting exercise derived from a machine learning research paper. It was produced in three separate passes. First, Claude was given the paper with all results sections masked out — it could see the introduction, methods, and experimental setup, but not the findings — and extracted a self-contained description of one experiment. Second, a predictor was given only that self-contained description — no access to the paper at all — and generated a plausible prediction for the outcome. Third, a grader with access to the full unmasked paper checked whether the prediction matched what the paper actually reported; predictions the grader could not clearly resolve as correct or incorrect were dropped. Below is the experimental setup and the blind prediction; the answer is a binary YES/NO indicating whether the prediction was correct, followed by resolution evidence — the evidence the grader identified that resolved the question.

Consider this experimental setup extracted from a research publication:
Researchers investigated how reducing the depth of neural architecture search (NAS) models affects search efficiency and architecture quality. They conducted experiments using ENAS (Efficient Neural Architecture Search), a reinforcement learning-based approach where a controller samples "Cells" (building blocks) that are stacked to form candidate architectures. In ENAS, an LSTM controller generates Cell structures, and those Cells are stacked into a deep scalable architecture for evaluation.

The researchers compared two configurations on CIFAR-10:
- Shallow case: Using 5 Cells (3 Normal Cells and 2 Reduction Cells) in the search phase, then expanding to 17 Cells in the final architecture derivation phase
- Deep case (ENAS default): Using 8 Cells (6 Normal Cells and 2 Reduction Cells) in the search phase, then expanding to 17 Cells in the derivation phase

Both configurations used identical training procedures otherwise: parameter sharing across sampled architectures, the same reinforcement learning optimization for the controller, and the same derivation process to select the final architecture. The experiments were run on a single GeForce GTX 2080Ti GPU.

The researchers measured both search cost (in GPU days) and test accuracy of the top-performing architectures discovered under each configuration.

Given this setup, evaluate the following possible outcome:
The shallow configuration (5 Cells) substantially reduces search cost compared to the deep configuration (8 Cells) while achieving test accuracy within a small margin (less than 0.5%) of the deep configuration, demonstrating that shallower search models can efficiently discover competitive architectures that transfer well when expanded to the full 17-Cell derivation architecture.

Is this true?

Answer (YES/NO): NO